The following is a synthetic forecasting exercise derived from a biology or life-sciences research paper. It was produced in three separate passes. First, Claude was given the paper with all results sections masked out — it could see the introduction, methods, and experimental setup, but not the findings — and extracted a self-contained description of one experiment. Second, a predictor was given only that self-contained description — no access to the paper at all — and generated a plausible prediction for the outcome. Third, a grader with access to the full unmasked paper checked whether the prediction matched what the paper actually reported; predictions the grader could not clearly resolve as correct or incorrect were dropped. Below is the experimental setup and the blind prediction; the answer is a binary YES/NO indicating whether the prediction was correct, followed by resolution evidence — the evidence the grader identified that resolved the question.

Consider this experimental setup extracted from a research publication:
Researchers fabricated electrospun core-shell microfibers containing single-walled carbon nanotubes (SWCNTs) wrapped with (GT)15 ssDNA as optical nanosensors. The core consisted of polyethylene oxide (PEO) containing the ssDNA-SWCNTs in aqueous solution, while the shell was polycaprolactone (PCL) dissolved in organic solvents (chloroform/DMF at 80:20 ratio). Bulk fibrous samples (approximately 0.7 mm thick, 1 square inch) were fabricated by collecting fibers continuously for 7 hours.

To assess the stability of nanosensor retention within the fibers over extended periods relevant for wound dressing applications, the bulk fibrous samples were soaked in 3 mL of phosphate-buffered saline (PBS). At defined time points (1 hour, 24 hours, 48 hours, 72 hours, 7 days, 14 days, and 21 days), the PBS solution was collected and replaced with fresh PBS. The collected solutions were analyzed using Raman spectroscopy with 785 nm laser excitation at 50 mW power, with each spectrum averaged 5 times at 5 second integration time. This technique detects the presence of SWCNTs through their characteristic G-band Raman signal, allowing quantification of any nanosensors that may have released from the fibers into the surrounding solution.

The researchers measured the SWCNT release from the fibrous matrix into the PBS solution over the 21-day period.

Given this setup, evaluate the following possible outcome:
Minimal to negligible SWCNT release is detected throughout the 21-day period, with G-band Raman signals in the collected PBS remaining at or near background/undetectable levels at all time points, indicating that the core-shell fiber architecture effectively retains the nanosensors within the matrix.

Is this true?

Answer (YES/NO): YES